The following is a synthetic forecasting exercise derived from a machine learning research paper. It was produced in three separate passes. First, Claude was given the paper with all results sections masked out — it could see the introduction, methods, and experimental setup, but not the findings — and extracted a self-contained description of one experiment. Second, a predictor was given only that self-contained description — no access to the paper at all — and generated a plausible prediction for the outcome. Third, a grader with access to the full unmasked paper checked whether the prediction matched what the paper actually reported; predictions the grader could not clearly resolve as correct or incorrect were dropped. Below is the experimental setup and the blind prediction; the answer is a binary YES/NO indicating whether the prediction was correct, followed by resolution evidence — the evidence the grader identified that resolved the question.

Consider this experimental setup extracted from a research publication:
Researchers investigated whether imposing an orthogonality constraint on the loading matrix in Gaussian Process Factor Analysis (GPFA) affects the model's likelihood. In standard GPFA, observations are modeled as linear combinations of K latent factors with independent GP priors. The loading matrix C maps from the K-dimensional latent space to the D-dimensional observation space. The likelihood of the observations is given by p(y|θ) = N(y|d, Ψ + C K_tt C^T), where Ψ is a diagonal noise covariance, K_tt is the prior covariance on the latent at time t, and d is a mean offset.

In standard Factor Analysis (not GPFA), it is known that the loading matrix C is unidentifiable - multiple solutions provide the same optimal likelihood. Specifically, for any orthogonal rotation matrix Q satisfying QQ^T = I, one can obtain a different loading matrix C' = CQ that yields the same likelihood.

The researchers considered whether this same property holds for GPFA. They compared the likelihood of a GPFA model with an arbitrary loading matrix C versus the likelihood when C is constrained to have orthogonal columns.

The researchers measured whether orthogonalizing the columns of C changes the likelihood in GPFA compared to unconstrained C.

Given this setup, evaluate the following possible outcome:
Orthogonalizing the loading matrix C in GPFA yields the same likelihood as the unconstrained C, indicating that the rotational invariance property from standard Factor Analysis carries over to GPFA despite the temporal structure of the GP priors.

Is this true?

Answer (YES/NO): NO